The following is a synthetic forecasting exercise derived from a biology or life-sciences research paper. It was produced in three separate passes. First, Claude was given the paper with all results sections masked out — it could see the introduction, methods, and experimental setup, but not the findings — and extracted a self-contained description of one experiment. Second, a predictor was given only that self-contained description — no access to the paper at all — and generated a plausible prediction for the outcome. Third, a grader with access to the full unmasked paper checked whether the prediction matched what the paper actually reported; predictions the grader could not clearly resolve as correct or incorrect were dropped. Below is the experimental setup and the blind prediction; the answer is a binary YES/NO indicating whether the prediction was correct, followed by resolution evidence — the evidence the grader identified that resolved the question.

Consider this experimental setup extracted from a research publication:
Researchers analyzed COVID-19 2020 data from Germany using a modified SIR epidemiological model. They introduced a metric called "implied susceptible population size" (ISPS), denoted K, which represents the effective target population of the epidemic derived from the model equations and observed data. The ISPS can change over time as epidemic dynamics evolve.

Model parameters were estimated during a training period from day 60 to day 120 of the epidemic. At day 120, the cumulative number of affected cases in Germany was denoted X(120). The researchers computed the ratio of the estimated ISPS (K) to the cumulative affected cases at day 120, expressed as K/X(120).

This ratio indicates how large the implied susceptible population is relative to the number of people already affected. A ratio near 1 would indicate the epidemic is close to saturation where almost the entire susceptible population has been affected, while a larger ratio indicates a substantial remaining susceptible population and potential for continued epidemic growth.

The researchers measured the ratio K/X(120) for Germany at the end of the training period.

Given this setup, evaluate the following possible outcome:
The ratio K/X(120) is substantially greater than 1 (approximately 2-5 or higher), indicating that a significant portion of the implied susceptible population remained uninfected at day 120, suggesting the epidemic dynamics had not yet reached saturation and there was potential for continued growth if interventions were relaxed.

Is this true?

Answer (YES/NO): NO